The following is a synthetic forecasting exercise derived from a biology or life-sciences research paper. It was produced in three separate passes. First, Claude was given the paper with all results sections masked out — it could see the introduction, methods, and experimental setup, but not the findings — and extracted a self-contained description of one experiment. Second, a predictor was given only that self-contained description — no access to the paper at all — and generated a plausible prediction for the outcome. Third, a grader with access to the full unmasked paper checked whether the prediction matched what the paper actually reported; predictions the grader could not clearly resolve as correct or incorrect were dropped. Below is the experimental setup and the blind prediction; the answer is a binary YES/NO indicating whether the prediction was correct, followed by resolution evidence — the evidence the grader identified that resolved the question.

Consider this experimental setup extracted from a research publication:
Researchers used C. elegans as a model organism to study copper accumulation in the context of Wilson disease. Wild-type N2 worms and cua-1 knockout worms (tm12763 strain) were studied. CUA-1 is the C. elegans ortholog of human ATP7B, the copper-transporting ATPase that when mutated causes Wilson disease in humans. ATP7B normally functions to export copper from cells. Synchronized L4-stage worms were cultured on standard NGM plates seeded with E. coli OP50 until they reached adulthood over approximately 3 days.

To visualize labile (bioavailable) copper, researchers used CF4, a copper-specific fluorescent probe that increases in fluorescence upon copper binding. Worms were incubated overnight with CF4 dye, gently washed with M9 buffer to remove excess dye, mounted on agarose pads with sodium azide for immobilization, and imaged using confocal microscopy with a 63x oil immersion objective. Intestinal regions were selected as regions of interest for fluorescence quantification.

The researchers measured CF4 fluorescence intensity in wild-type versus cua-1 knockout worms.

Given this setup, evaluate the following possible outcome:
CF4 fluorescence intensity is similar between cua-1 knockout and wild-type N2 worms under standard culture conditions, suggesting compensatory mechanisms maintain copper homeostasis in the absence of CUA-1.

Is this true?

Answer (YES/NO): NO